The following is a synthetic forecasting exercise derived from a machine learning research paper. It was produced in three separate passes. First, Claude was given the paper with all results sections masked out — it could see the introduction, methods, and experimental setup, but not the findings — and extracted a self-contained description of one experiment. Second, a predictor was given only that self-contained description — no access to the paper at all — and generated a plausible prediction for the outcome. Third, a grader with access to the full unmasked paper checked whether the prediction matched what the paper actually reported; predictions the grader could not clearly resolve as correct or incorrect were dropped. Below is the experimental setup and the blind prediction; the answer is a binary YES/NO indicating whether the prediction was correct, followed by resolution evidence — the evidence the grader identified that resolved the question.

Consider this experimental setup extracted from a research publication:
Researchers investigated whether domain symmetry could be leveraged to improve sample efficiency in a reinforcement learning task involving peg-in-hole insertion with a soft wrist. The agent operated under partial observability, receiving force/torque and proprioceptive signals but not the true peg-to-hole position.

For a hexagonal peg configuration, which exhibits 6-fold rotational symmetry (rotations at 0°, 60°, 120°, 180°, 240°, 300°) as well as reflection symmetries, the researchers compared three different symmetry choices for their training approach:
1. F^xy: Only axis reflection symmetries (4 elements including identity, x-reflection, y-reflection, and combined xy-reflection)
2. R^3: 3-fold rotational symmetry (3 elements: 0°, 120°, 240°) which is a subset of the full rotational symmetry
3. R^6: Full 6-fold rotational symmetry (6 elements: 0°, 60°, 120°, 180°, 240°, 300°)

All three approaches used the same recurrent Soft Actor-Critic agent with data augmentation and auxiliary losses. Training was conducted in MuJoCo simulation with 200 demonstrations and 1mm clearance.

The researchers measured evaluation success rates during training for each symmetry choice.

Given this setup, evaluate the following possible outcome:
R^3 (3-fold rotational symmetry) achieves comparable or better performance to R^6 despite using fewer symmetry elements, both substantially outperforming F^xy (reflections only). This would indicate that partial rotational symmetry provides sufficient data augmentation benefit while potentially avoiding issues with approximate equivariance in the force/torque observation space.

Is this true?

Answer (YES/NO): NO